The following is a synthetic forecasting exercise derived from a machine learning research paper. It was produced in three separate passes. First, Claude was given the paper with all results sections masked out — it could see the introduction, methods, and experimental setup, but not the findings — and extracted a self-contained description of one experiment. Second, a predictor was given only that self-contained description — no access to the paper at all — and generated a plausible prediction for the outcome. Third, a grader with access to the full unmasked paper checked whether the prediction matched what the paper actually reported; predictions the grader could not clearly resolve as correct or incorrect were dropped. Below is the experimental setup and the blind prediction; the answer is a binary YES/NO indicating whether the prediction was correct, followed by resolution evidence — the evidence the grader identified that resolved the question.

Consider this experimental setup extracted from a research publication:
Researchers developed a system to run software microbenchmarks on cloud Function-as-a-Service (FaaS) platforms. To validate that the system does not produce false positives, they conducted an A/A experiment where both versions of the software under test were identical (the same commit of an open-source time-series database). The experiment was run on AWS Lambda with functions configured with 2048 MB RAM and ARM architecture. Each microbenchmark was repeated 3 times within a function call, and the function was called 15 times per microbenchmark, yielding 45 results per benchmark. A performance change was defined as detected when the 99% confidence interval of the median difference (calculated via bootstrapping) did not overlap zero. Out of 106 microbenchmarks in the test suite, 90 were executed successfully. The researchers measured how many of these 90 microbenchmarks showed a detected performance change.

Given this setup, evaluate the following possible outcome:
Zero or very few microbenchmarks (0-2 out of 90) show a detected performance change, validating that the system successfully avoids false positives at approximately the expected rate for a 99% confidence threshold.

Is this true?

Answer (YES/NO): YES